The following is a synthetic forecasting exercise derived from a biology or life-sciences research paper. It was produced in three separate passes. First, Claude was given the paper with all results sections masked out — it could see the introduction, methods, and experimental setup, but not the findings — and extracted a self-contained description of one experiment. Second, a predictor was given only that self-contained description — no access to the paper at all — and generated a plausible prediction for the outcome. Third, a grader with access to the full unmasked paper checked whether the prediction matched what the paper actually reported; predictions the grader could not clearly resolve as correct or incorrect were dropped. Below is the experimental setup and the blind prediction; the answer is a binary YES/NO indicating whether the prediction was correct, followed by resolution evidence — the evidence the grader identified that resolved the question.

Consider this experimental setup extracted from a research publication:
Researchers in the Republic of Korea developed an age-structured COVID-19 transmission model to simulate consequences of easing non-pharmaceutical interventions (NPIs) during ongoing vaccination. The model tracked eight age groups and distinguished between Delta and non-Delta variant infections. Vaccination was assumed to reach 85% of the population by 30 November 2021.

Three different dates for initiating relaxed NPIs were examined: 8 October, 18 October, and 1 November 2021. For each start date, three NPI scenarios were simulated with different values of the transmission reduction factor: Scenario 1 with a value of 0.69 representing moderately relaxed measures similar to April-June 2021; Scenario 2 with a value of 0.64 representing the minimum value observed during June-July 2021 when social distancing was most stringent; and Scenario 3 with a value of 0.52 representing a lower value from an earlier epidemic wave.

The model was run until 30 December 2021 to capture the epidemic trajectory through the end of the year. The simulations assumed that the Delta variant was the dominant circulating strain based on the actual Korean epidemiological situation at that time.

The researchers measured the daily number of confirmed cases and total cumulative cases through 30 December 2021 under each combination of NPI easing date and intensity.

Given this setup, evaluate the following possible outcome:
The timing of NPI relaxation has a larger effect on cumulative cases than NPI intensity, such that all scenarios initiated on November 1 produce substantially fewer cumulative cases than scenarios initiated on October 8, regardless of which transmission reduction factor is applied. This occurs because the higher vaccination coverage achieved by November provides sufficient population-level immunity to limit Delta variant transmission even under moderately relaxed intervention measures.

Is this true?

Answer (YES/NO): NO